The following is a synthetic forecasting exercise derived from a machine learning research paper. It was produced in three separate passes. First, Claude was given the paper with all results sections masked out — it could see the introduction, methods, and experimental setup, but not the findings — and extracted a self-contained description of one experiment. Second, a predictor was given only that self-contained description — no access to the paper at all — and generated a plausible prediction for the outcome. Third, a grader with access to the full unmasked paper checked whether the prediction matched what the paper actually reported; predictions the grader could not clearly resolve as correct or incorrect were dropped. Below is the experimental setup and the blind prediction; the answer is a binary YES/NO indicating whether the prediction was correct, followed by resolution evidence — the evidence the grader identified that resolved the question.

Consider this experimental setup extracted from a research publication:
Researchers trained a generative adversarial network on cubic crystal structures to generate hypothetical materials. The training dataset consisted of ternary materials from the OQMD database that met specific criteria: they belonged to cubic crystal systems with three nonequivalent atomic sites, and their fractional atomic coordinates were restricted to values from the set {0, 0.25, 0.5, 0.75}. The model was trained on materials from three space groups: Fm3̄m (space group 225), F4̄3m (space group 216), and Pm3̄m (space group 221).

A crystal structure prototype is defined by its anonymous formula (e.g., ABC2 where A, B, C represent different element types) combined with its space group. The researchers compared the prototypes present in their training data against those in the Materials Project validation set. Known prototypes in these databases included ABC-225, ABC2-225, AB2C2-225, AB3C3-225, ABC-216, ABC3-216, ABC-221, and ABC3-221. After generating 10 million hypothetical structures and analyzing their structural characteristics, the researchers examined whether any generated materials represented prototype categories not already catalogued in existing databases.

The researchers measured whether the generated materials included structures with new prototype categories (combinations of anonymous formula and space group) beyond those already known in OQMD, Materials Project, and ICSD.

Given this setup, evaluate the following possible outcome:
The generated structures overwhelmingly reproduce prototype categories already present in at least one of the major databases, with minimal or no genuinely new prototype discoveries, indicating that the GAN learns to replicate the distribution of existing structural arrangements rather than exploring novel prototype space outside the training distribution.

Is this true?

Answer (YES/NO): NO